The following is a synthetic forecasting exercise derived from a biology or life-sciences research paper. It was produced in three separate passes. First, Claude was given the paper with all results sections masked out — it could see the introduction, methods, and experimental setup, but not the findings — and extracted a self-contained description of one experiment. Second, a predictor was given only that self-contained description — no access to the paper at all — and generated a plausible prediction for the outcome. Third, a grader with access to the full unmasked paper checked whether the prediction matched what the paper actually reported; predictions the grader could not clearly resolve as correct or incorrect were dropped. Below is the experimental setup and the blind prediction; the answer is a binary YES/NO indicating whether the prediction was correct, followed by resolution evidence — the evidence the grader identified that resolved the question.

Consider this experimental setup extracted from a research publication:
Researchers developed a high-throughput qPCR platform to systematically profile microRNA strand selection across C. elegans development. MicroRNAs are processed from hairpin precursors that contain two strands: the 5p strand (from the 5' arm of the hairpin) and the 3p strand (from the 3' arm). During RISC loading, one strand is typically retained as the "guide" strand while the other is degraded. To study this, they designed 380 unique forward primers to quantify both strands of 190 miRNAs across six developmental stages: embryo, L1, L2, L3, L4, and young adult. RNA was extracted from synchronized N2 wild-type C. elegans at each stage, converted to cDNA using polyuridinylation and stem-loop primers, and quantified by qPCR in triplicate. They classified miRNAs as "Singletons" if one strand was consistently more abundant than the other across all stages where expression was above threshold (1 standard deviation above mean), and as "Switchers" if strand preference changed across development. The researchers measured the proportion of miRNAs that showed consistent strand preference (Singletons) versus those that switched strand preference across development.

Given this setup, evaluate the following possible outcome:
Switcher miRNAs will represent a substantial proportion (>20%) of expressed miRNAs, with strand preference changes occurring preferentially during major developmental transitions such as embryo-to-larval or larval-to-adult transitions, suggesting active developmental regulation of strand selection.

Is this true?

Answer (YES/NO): NO